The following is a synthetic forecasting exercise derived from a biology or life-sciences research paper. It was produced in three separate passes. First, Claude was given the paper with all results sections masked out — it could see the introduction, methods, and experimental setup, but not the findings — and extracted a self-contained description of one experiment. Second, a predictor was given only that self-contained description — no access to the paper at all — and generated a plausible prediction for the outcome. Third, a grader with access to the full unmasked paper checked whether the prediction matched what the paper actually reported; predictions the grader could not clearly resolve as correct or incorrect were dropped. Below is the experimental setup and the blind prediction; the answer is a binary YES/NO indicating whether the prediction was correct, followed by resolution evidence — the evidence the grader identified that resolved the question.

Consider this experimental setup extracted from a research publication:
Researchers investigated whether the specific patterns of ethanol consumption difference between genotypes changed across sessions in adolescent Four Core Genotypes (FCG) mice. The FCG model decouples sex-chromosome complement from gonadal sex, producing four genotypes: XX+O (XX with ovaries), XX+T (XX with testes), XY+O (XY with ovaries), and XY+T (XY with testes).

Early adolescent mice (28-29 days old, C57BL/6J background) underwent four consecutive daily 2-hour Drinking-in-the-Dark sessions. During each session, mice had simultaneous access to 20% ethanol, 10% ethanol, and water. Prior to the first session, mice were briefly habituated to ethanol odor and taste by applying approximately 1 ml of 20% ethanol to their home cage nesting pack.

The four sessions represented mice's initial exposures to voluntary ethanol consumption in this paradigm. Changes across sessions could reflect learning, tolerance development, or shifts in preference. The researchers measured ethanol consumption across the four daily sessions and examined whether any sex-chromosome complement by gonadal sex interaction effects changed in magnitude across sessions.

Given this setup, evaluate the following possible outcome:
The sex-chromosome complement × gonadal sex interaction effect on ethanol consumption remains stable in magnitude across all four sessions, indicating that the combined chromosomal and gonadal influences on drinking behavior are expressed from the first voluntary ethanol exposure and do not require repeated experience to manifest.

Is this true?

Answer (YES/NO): NO